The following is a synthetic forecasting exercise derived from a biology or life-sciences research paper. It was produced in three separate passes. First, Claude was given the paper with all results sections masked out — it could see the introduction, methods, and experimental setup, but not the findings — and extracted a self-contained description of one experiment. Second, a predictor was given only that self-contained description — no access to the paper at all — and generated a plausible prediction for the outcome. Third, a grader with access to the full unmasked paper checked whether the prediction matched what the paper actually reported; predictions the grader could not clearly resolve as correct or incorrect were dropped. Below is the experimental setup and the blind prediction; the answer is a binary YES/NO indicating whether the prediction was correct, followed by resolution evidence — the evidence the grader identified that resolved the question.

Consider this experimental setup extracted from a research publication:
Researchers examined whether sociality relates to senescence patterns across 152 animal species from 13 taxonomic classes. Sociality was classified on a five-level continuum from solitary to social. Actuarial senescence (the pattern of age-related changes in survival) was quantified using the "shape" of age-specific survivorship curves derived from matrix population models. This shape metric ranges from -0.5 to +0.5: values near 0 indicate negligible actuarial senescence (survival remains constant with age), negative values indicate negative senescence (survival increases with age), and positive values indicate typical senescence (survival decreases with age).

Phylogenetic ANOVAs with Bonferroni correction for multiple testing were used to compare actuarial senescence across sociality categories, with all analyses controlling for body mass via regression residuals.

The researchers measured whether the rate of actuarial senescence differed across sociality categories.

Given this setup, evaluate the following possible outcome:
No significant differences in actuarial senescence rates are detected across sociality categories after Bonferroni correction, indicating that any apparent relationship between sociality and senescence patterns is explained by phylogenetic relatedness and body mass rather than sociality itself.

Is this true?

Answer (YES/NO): NO